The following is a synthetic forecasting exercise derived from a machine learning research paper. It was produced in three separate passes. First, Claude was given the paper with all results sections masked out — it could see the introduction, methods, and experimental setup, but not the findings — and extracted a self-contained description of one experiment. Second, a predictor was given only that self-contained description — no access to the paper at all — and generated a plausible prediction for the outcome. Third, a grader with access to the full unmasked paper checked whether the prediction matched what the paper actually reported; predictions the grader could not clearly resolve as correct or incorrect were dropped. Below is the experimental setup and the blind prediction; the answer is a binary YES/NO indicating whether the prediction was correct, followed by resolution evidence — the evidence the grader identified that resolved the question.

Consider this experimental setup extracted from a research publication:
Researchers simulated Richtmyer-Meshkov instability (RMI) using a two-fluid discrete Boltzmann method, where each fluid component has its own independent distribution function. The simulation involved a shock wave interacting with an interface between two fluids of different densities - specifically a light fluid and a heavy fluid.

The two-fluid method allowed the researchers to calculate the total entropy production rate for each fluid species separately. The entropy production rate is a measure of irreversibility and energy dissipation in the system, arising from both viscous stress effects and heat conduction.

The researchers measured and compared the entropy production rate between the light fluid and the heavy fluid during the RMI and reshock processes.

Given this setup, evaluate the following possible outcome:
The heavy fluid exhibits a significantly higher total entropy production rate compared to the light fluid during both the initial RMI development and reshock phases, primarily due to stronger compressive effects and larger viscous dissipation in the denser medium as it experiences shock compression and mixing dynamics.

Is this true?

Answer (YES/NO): NO